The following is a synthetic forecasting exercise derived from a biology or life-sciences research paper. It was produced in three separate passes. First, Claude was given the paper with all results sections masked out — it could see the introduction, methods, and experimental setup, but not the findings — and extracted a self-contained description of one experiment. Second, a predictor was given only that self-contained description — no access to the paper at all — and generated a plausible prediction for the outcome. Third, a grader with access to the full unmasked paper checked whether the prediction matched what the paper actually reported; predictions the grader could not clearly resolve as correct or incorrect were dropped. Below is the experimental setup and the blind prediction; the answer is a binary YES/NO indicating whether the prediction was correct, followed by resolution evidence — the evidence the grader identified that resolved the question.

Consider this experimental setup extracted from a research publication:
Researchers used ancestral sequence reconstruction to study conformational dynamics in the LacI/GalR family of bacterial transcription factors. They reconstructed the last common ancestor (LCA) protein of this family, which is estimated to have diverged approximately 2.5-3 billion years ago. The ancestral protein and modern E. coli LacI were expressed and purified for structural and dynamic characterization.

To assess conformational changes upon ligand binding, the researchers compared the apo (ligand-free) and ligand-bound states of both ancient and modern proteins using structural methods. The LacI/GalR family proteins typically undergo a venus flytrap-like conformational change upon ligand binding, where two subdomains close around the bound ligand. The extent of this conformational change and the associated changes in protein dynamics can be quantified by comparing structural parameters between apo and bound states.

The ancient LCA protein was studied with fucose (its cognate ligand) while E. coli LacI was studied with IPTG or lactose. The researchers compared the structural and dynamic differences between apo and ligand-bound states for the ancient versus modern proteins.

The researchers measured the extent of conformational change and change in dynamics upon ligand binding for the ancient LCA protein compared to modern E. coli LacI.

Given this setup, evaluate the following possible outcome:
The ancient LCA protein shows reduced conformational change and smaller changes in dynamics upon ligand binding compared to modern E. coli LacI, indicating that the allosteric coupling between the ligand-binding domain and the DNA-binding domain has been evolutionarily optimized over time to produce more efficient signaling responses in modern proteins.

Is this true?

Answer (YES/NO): NO